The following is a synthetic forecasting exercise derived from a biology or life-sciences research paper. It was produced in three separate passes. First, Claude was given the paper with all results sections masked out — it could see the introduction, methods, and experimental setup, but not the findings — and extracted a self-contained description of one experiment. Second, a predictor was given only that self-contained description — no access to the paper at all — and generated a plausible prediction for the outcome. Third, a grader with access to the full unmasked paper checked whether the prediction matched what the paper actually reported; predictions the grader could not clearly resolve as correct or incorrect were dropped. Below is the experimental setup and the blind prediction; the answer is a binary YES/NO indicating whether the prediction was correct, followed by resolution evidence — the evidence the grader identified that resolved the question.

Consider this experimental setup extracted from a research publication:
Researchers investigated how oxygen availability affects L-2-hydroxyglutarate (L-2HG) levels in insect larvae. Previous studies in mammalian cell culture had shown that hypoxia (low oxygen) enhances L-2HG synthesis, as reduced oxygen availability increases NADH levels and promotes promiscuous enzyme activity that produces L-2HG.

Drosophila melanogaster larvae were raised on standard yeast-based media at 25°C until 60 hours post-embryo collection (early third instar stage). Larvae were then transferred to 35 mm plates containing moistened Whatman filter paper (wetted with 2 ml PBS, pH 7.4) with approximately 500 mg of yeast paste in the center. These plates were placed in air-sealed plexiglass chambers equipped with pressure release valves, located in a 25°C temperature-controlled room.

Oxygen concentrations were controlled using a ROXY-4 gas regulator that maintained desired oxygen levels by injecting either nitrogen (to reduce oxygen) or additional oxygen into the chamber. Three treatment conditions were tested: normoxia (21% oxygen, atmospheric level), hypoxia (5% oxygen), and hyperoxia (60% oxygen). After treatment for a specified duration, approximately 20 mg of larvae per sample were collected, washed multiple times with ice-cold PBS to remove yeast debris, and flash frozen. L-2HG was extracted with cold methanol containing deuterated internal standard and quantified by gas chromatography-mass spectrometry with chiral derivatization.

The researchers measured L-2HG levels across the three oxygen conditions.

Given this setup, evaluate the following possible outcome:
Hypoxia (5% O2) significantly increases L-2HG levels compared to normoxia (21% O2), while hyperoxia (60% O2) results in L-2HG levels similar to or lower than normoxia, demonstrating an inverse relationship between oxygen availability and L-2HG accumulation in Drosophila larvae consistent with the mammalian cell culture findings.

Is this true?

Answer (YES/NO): NO